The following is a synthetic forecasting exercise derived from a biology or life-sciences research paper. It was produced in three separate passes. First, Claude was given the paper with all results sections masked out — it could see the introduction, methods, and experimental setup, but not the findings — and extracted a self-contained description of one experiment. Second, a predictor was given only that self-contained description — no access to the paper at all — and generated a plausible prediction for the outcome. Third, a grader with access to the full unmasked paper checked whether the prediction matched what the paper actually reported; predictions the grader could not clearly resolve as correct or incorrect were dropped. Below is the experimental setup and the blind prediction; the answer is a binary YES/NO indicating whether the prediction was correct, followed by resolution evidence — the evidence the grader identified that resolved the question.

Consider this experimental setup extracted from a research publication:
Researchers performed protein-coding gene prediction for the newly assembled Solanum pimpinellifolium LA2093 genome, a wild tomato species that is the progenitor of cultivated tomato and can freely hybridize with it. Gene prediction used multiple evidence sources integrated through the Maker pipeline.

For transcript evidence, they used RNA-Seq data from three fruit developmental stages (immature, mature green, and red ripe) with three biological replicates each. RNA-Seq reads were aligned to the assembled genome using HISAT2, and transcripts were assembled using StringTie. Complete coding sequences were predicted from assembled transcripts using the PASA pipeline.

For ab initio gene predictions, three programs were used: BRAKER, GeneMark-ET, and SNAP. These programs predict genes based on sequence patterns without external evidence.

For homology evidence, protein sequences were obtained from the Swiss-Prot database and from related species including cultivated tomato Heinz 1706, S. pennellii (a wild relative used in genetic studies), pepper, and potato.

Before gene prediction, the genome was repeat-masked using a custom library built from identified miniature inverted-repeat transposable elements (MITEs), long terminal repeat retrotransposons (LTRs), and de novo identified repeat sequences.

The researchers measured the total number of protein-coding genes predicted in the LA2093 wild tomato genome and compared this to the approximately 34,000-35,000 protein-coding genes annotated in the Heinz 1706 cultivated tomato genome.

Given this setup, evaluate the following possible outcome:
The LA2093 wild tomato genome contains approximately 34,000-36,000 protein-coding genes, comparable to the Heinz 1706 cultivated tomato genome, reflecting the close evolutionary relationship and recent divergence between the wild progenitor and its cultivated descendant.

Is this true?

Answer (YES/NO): YES